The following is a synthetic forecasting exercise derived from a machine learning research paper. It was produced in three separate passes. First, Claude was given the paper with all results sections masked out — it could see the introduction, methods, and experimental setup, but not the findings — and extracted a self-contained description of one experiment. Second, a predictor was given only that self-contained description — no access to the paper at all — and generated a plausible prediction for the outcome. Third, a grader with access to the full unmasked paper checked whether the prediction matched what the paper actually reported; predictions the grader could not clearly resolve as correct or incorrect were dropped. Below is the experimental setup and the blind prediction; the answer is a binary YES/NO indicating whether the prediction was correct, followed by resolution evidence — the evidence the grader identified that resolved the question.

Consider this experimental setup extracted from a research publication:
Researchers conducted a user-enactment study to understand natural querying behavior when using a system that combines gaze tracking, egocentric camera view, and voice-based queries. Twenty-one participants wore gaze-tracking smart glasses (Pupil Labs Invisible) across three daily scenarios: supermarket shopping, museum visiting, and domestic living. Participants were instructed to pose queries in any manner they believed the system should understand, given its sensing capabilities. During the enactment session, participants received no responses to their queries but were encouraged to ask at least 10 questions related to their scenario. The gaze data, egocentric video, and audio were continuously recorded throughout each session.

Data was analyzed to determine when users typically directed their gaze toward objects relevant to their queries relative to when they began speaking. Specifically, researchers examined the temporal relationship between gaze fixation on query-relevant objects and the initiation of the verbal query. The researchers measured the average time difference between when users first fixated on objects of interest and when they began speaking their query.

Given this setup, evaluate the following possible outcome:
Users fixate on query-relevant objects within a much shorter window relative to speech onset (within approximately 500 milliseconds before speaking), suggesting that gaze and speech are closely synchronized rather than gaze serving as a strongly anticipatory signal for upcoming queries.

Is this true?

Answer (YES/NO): NO